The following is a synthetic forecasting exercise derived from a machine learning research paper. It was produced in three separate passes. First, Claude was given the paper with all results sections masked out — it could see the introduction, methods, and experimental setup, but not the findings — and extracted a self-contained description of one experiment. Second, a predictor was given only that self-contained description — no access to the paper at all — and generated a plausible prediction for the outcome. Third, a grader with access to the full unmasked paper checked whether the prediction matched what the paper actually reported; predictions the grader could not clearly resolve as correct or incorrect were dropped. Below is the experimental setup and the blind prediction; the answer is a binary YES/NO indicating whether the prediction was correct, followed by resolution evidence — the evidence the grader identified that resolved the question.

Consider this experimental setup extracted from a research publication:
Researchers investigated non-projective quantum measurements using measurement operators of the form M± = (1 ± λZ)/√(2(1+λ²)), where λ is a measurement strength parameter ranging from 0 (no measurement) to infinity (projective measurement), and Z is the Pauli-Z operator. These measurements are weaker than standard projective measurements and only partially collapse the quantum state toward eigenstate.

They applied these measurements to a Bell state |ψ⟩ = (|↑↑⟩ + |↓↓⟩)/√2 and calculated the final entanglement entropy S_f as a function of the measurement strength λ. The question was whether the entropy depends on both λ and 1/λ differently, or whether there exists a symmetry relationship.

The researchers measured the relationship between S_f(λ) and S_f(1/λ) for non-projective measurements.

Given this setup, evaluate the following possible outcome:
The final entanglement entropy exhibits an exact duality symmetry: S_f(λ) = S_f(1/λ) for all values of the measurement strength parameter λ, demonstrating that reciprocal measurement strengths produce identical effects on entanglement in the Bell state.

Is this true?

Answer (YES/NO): YES